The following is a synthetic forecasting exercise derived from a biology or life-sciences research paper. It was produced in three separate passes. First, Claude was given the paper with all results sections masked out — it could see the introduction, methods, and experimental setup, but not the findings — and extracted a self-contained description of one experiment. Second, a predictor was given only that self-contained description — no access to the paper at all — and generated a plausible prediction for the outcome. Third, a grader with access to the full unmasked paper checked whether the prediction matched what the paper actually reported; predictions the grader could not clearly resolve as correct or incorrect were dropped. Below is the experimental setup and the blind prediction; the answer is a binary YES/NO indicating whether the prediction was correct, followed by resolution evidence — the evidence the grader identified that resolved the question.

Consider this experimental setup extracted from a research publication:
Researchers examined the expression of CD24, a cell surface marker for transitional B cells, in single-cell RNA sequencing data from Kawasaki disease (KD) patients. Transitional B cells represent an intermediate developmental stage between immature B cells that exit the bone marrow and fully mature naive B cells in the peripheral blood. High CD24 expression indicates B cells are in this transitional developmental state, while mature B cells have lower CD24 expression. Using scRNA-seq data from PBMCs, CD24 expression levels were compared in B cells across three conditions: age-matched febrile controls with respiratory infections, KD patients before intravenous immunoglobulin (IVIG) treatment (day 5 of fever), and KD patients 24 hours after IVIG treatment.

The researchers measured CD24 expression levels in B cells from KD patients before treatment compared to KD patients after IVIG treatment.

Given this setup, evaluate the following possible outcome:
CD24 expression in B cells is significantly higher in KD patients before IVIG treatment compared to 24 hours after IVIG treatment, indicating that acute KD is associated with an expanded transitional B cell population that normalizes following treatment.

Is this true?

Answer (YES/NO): YES